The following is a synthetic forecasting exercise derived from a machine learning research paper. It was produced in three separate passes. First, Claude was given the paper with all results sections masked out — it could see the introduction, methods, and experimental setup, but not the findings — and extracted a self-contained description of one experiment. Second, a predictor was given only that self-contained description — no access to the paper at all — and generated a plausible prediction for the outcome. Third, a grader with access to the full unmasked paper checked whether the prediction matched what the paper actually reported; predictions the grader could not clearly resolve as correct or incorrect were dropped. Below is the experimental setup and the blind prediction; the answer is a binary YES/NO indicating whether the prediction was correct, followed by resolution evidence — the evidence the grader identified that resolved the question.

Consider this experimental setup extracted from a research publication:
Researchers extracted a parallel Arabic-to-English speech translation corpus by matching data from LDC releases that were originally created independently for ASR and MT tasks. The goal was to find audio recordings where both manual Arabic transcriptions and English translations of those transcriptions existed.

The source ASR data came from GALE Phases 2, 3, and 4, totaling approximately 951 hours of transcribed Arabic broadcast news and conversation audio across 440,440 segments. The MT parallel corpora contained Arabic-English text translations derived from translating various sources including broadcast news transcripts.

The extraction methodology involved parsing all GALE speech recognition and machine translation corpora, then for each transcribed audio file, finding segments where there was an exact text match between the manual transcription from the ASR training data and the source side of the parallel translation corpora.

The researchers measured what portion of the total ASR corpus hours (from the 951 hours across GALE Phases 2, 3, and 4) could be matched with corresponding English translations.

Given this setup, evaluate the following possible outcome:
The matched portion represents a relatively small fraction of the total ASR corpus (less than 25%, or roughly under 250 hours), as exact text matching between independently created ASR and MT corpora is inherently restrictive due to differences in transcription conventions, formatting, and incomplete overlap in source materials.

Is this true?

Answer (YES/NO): YES